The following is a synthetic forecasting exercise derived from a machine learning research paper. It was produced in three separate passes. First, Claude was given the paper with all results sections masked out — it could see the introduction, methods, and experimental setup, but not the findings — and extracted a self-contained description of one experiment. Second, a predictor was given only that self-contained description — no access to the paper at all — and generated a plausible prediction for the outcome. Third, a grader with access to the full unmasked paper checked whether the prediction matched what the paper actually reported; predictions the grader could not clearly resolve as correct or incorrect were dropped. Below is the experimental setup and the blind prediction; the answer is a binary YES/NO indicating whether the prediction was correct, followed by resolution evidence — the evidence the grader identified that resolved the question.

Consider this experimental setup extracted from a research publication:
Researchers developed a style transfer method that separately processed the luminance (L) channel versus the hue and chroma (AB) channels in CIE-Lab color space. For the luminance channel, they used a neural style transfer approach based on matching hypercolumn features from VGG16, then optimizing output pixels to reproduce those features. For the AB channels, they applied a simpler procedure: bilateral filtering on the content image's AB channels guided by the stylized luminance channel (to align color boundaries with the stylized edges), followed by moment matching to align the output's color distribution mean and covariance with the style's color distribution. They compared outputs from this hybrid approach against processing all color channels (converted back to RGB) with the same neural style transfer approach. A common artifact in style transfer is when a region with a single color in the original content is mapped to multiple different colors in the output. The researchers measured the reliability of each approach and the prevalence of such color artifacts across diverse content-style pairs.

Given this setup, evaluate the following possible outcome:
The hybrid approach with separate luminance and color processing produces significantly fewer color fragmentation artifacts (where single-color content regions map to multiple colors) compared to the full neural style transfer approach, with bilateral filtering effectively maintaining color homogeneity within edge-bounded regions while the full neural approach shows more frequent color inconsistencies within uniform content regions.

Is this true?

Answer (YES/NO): YES